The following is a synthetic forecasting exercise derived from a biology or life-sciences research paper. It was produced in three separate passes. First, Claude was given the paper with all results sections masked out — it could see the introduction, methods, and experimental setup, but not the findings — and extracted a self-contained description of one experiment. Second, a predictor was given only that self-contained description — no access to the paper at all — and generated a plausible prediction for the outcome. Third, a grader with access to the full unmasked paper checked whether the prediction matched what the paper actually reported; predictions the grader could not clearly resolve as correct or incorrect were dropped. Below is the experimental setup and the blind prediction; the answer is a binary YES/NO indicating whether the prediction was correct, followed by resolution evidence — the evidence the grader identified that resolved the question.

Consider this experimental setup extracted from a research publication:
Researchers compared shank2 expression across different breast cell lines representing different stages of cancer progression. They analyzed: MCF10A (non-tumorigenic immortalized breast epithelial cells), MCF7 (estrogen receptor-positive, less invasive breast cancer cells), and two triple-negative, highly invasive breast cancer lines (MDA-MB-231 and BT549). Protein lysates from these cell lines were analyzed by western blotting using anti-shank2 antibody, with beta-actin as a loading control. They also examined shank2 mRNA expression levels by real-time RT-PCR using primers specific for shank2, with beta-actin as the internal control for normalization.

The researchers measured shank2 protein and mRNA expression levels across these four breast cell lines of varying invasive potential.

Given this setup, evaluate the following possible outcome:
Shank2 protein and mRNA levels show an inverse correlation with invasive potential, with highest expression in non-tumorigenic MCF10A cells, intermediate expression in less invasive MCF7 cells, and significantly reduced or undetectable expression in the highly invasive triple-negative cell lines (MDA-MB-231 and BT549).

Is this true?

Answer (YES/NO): NO